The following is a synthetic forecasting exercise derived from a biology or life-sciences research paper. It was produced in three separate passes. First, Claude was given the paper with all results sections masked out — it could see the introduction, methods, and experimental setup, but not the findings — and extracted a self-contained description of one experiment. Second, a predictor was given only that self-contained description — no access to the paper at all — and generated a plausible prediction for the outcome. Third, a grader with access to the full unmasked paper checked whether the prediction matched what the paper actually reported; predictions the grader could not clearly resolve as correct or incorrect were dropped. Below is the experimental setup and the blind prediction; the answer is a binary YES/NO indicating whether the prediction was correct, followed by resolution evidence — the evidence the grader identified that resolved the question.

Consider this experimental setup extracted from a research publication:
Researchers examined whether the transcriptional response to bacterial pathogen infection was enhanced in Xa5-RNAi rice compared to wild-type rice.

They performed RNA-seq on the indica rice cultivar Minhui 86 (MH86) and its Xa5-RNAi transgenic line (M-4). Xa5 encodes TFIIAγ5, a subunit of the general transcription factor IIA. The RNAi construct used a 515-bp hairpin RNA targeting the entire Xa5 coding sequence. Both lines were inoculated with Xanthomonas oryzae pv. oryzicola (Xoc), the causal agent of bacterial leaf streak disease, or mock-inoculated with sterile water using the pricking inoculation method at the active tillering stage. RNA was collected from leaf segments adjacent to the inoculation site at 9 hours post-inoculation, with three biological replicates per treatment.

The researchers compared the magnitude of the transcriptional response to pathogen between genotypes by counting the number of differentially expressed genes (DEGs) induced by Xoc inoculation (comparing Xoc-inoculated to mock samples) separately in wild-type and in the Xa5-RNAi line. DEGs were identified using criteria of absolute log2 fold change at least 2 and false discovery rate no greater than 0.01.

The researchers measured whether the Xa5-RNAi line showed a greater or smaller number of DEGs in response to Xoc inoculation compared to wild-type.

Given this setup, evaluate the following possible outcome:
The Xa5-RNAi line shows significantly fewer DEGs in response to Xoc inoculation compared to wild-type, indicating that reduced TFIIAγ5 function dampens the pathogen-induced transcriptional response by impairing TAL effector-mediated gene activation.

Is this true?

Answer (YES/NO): NO